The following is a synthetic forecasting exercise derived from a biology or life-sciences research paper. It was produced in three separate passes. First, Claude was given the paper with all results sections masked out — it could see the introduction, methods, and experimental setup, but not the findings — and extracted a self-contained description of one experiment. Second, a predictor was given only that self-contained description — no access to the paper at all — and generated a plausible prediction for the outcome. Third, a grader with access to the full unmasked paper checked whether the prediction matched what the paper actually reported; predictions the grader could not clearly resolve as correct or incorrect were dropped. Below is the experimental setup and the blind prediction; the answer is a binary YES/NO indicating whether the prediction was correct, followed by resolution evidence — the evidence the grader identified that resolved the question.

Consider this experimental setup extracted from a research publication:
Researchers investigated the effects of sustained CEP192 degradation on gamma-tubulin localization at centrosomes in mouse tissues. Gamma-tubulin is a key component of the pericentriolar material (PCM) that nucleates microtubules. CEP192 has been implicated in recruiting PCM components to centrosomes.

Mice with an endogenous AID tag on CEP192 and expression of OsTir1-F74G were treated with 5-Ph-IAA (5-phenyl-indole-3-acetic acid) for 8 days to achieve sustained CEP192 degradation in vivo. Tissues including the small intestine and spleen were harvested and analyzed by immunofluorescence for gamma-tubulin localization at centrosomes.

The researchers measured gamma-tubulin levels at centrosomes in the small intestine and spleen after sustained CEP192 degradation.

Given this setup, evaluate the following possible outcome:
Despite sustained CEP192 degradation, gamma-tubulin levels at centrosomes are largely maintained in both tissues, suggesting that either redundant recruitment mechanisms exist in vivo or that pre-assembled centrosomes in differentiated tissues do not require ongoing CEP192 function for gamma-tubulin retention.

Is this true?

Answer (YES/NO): NO